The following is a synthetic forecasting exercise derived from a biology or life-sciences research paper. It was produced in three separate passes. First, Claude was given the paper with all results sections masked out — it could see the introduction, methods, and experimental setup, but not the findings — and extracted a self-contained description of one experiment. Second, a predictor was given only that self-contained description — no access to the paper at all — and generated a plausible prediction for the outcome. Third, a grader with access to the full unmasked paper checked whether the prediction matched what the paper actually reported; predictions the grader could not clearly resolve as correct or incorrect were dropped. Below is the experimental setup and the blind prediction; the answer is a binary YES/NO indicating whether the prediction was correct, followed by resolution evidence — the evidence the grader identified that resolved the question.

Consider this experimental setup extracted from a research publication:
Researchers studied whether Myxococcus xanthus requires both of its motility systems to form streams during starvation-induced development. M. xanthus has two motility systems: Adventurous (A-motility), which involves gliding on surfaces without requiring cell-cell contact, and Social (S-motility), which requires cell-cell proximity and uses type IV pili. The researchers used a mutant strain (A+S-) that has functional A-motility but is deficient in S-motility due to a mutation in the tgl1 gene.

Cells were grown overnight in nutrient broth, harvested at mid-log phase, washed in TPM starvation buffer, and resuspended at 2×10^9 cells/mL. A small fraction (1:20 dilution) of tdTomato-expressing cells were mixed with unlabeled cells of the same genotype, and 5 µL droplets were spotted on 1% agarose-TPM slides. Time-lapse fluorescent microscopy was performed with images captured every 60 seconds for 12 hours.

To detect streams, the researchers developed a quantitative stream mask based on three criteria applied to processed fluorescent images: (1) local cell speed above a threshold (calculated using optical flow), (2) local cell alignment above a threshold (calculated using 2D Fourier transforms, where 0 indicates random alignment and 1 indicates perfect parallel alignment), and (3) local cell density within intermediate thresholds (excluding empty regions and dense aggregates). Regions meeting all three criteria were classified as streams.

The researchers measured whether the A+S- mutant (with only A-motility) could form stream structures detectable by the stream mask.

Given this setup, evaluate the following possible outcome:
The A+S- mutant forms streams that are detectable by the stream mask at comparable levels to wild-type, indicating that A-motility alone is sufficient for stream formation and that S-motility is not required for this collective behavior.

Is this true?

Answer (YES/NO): NO